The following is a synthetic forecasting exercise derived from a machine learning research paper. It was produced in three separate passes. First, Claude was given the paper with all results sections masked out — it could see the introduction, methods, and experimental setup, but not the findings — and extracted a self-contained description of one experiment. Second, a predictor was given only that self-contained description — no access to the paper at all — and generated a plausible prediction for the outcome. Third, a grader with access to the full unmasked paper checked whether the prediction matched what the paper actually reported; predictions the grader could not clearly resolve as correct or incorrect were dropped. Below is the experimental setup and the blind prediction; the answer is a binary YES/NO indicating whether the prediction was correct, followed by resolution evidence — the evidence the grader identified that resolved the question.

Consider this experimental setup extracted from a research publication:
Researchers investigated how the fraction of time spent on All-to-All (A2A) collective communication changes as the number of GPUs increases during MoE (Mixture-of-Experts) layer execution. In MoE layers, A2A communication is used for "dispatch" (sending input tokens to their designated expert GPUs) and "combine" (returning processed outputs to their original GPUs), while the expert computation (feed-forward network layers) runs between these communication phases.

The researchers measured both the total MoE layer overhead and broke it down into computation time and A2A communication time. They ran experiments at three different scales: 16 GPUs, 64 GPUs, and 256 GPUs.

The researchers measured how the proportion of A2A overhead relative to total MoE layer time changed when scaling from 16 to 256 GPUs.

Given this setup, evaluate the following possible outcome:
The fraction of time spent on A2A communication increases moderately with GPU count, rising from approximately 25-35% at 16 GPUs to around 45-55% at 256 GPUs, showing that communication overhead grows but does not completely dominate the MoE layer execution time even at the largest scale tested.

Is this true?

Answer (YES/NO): NO